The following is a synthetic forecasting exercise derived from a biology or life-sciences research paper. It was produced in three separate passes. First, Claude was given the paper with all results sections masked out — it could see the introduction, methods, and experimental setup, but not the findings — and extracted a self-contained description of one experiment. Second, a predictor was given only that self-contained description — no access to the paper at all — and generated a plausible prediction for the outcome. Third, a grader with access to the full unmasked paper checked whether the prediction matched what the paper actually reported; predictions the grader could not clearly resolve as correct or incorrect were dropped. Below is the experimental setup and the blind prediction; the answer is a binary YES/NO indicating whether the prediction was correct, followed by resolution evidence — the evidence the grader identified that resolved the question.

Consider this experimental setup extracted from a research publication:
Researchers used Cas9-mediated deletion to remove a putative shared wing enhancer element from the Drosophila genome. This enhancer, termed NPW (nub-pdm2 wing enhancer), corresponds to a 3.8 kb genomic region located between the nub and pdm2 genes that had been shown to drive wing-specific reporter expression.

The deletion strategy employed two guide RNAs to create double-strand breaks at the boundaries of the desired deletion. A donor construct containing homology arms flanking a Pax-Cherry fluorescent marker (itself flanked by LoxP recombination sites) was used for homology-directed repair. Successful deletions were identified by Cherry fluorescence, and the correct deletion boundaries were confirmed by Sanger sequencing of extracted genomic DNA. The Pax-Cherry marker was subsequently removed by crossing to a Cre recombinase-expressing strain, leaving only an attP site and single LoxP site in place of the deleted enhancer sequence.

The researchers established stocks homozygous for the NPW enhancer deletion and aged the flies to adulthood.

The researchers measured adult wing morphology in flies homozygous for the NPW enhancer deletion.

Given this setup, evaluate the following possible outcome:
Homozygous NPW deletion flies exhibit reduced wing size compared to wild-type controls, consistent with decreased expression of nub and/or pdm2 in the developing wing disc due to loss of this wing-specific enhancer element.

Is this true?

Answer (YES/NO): YES